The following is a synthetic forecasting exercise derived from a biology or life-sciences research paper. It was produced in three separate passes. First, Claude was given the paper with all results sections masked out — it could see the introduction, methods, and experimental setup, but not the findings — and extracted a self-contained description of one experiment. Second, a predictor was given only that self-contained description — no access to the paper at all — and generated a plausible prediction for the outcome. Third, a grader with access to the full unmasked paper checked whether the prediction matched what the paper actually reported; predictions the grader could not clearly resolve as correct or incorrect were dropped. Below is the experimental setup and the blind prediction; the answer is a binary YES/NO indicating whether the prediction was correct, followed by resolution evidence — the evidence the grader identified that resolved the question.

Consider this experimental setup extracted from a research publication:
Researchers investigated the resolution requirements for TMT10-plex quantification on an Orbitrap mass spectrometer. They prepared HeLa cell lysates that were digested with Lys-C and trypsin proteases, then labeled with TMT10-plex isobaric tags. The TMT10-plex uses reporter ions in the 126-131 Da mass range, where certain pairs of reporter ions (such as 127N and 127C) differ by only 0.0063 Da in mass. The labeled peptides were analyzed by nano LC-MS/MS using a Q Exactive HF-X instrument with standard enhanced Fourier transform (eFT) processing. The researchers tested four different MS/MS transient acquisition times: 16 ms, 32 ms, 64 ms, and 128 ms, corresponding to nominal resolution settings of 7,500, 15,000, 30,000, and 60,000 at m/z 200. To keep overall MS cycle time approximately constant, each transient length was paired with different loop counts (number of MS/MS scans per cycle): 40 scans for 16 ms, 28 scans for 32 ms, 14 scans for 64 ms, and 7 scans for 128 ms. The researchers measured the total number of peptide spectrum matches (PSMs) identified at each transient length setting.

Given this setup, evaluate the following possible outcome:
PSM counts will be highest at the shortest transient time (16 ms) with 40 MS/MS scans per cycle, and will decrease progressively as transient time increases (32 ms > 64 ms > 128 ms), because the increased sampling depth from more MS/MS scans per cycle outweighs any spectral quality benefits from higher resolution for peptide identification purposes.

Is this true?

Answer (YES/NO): YES